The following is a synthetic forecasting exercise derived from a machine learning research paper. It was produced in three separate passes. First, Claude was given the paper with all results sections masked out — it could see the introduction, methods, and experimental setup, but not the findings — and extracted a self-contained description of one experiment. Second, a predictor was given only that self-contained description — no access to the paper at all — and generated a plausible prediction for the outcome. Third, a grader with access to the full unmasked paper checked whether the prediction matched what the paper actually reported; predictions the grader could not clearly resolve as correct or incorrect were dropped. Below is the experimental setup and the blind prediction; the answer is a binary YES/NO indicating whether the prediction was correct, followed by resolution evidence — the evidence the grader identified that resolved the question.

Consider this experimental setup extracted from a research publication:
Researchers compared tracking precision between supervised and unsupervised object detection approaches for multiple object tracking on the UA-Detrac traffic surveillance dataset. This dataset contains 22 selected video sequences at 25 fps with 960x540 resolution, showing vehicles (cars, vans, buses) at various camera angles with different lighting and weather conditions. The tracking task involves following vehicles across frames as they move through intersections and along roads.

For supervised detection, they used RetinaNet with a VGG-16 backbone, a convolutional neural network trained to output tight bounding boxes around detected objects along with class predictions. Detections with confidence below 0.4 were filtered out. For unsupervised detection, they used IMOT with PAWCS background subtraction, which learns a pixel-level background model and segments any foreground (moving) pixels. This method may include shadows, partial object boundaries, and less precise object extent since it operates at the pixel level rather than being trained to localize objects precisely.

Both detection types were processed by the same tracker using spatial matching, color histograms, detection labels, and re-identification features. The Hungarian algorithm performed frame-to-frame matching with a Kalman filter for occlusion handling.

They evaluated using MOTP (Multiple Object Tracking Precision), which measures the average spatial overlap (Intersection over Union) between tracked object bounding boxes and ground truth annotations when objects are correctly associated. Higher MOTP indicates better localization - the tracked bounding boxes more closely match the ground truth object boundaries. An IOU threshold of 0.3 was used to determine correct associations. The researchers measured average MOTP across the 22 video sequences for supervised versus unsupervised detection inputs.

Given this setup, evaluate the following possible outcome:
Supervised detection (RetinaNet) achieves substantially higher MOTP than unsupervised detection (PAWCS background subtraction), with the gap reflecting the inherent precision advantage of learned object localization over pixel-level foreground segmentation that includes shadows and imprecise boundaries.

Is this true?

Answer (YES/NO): YES